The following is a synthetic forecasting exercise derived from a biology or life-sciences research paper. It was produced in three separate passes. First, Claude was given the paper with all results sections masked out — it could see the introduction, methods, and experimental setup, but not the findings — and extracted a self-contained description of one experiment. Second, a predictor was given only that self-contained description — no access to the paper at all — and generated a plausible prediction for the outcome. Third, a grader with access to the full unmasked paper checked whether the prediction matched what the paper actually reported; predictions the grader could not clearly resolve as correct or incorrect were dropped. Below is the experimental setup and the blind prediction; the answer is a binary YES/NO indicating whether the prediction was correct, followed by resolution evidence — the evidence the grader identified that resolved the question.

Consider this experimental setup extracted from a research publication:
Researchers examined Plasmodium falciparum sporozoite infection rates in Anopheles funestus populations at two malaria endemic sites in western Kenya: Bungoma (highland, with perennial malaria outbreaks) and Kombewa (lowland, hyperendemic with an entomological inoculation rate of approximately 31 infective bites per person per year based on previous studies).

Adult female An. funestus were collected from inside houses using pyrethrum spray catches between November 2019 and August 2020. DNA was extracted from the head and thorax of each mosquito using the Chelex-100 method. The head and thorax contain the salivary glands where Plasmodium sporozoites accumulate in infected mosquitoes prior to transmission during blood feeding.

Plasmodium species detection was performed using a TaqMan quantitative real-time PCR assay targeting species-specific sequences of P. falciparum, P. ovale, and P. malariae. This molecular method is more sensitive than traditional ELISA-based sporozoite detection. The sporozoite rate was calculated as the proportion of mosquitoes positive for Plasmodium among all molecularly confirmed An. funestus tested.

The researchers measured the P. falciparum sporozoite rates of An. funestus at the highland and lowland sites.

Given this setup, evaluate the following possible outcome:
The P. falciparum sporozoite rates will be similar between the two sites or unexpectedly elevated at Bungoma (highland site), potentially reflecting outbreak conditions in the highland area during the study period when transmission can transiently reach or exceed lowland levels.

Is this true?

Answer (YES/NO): YES